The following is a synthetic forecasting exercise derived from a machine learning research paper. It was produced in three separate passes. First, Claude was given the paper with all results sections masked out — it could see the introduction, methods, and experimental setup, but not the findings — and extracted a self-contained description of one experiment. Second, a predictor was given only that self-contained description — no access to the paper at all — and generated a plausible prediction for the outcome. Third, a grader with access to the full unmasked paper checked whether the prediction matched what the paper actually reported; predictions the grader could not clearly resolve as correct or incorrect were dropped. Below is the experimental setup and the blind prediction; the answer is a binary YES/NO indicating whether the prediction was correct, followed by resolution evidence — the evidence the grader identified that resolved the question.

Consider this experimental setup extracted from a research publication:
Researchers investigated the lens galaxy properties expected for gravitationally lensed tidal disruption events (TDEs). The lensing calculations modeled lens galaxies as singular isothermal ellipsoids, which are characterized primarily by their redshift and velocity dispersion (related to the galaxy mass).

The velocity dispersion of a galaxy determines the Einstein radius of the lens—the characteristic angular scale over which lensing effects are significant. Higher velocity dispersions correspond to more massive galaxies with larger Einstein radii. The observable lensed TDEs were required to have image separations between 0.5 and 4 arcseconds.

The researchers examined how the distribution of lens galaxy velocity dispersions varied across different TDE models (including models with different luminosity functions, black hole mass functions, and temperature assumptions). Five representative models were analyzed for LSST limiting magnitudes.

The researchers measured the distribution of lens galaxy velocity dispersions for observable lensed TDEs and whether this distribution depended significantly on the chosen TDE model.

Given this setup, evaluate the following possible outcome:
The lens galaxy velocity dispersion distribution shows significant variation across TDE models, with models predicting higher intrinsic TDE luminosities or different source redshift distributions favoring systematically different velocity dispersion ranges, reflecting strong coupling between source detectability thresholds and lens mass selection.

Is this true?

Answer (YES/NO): NO